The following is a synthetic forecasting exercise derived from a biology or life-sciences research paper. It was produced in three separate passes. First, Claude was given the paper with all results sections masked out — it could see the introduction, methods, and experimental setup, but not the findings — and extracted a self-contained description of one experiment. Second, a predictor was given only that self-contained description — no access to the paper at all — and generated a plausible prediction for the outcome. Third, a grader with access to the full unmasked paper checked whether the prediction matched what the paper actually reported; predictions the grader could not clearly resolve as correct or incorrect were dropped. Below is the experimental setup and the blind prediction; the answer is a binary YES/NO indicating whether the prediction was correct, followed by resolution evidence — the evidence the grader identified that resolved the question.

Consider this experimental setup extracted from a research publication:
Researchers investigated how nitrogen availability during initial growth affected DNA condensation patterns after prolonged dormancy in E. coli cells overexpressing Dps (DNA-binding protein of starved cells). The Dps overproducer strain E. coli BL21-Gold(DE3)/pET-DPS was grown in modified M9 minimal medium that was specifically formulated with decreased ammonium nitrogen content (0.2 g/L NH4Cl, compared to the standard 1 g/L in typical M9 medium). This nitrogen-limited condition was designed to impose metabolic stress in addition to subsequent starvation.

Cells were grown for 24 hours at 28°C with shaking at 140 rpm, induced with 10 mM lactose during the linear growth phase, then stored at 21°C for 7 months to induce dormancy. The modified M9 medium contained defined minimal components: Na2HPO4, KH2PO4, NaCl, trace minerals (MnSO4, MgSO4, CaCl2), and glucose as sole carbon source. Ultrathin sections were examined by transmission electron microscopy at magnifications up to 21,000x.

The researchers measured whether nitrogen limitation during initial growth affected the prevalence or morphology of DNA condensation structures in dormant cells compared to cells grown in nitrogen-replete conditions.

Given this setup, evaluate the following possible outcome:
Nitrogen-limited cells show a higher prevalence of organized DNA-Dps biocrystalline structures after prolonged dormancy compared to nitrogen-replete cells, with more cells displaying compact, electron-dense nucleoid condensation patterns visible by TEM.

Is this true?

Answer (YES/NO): NO